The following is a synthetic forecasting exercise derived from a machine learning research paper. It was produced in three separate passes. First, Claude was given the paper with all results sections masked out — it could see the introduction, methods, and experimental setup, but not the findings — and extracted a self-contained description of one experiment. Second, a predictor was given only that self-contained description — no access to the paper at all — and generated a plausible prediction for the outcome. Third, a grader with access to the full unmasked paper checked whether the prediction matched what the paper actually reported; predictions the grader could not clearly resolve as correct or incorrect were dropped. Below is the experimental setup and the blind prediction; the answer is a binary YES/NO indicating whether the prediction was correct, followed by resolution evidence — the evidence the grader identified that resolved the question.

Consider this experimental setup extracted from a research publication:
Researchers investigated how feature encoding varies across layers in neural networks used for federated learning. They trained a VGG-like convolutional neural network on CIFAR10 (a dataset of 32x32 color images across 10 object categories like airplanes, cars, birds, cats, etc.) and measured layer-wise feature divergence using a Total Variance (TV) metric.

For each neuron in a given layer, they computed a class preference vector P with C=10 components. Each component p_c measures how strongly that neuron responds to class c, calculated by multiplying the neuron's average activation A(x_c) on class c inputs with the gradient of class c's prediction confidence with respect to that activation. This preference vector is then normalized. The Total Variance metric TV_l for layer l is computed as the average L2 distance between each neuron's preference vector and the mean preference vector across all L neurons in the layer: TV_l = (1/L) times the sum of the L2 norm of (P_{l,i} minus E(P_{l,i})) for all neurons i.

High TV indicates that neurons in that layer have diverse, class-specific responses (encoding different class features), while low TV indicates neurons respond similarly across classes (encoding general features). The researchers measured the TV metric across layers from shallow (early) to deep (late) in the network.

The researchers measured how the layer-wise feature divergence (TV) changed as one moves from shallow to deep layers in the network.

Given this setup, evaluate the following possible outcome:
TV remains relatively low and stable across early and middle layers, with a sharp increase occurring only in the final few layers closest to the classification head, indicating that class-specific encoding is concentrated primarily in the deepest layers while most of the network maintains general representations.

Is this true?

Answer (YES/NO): NO